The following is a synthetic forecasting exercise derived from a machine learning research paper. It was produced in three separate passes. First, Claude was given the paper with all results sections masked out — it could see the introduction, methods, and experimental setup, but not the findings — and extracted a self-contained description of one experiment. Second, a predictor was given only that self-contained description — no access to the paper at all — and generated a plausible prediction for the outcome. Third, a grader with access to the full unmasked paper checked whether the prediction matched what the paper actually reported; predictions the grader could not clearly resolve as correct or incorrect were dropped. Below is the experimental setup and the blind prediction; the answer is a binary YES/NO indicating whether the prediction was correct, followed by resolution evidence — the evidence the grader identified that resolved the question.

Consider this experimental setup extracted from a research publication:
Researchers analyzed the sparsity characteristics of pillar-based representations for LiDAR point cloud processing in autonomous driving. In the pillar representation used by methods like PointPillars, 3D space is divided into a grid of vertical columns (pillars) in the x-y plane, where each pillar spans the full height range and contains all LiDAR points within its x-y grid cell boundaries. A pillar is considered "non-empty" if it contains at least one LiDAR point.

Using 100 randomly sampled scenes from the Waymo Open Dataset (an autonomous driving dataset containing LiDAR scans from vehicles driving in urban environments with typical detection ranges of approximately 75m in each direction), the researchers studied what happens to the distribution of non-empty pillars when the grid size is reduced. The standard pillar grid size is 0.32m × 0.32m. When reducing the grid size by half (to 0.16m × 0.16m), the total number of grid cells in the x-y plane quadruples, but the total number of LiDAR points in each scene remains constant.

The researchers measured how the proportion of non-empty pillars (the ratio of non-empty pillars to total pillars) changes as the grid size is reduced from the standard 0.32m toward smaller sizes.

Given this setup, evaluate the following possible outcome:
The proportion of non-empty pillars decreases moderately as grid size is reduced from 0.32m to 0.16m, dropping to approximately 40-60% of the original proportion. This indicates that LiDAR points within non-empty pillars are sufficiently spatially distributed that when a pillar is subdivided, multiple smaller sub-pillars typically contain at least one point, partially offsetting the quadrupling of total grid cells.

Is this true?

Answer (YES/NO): NO